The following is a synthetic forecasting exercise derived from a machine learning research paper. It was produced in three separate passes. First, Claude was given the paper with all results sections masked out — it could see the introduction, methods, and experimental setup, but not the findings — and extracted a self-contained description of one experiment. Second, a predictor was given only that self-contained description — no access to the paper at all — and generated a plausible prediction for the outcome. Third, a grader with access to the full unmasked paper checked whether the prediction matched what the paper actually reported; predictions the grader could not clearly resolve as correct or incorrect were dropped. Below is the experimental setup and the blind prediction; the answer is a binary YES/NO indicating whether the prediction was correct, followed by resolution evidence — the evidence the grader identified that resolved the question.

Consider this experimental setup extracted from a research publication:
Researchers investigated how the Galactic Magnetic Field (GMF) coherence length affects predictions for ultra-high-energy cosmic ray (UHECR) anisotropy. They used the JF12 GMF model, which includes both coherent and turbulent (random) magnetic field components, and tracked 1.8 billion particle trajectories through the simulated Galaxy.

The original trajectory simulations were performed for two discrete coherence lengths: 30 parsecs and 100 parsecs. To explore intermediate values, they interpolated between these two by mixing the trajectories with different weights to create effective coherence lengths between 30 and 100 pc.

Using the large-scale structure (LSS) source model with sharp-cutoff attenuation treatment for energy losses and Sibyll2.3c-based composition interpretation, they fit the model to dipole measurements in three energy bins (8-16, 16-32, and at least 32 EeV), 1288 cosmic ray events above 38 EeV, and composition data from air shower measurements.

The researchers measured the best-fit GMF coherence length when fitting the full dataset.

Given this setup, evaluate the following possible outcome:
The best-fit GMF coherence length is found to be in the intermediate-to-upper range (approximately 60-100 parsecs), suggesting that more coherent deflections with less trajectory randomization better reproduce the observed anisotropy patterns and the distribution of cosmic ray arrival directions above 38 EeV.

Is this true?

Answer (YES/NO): NO